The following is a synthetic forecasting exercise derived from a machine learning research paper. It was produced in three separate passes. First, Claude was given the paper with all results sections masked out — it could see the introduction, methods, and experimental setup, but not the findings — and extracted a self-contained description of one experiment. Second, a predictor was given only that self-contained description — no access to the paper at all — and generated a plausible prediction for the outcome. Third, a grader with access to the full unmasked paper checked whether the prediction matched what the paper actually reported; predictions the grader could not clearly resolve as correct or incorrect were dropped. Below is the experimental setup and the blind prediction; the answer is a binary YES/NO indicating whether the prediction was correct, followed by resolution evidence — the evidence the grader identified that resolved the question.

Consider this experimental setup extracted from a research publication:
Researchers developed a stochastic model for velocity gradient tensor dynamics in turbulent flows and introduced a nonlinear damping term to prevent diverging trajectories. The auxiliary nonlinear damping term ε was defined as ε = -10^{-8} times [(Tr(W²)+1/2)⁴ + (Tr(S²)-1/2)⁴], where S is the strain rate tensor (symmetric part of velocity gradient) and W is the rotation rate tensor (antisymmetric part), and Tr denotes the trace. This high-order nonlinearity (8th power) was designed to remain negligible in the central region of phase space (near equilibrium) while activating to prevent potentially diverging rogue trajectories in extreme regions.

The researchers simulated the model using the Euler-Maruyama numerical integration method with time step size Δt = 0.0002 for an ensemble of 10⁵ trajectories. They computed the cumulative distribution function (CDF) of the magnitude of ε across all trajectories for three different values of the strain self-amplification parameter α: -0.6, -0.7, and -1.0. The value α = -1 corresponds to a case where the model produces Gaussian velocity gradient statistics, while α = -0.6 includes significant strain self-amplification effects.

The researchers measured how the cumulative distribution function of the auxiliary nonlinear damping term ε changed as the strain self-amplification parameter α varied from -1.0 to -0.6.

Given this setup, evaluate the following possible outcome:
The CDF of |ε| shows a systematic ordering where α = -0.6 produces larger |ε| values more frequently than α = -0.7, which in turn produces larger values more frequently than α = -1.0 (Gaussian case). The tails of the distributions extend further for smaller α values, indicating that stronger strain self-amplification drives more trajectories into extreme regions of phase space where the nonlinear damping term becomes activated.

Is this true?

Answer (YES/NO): NO